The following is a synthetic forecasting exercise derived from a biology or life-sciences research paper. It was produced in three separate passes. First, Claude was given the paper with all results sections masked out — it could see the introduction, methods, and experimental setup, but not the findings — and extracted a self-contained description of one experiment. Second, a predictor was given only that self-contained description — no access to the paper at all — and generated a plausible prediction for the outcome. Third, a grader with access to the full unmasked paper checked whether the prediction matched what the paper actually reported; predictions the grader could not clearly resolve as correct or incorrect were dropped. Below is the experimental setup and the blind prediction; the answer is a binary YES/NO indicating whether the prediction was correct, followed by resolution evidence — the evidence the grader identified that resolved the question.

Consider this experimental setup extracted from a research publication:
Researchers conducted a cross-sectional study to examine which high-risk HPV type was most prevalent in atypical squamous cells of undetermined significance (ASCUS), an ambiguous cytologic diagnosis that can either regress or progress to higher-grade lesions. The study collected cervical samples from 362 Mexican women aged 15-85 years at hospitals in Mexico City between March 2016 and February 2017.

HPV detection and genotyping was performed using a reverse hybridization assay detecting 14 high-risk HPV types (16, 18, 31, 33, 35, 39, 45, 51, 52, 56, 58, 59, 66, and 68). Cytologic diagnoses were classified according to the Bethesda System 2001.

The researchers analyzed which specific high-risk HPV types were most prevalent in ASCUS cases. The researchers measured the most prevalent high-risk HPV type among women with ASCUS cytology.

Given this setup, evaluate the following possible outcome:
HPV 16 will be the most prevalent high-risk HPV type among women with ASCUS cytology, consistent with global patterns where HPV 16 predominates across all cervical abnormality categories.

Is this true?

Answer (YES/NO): NO